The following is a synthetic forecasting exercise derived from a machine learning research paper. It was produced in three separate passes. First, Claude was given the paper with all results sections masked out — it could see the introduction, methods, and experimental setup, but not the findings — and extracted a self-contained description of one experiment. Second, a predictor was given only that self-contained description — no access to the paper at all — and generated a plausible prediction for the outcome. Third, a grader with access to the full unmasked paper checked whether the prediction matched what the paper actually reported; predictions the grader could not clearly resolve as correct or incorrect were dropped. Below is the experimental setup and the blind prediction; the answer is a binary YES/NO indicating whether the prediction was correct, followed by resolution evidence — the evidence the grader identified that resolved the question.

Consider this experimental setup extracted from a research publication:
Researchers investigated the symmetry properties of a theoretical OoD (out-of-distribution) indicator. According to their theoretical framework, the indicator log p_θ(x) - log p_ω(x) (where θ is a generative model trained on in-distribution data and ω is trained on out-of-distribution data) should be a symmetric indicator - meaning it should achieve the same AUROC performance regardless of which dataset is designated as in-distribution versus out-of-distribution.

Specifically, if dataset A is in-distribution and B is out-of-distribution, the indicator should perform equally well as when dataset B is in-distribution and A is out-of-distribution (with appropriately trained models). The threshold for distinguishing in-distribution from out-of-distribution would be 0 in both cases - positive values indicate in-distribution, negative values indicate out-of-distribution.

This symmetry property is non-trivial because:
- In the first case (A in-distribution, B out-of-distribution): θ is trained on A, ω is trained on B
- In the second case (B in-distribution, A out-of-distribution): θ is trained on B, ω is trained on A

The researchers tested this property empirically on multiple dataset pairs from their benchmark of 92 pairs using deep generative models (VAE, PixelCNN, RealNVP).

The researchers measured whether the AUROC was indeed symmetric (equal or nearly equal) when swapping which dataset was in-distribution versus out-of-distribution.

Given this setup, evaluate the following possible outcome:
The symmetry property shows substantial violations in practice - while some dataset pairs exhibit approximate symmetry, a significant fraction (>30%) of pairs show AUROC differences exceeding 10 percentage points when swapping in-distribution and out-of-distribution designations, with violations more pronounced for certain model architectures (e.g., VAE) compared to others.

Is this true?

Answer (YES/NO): NO